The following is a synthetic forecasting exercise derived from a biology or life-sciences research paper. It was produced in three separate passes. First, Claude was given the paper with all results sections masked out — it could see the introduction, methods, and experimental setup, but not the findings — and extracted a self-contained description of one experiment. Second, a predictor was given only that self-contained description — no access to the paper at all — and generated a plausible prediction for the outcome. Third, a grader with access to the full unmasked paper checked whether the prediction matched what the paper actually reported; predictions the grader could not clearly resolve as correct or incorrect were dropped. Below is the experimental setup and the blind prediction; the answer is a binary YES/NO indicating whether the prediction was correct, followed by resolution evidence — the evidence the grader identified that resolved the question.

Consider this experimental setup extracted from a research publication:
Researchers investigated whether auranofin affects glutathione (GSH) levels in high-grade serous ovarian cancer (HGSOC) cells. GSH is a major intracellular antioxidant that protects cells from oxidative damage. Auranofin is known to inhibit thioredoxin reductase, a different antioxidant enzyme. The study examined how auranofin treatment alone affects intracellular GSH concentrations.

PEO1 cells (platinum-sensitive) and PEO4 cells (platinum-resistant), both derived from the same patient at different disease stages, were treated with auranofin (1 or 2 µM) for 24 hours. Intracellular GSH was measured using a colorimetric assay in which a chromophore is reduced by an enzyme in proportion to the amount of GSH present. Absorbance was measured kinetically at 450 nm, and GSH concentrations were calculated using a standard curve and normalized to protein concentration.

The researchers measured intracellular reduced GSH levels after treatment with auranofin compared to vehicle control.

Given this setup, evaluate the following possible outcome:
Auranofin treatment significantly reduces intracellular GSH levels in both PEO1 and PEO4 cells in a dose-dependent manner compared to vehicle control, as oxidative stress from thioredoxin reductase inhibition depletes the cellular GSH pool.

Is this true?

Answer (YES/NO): NO